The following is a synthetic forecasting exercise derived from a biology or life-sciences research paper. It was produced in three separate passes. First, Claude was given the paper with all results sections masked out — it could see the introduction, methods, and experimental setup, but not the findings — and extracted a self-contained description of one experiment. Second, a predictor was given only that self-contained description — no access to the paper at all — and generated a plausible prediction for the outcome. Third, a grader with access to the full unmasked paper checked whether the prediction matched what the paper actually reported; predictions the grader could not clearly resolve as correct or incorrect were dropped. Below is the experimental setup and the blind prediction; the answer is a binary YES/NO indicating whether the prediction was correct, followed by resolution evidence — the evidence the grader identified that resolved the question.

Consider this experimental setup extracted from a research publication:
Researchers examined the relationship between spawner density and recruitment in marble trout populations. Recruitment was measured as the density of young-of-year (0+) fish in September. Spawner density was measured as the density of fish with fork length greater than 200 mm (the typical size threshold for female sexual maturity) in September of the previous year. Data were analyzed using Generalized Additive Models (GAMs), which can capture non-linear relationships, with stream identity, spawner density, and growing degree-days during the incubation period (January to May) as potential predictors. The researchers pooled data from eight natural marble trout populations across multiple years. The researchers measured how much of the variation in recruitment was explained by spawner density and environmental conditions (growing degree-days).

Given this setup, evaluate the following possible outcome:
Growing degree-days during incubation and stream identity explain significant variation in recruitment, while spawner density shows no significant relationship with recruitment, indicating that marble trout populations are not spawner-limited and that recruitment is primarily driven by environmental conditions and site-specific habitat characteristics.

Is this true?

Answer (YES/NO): NO